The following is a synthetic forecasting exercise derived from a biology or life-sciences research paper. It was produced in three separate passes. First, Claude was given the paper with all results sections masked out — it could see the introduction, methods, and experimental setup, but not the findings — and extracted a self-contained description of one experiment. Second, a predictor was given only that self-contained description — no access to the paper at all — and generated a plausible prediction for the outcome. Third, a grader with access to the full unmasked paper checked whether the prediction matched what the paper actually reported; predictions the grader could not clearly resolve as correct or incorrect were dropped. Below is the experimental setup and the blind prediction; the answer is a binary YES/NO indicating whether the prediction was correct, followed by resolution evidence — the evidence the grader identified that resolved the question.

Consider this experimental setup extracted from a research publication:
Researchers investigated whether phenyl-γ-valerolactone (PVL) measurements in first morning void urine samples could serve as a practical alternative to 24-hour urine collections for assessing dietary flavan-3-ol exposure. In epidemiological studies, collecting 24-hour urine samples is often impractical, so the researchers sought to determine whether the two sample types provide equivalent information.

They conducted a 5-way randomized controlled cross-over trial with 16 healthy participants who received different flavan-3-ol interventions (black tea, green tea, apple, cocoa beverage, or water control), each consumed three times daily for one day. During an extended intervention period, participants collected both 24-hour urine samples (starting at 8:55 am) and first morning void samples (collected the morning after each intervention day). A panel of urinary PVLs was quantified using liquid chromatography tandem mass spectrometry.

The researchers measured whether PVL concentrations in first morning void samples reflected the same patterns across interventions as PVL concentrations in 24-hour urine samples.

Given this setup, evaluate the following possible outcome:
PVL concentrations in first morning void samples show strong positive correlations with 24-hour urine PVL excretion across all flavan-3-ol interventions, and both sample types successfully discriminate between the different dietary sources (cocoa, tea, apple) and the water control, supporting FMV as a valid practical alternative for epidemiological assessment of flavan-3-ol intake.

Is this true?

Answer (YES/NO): YES